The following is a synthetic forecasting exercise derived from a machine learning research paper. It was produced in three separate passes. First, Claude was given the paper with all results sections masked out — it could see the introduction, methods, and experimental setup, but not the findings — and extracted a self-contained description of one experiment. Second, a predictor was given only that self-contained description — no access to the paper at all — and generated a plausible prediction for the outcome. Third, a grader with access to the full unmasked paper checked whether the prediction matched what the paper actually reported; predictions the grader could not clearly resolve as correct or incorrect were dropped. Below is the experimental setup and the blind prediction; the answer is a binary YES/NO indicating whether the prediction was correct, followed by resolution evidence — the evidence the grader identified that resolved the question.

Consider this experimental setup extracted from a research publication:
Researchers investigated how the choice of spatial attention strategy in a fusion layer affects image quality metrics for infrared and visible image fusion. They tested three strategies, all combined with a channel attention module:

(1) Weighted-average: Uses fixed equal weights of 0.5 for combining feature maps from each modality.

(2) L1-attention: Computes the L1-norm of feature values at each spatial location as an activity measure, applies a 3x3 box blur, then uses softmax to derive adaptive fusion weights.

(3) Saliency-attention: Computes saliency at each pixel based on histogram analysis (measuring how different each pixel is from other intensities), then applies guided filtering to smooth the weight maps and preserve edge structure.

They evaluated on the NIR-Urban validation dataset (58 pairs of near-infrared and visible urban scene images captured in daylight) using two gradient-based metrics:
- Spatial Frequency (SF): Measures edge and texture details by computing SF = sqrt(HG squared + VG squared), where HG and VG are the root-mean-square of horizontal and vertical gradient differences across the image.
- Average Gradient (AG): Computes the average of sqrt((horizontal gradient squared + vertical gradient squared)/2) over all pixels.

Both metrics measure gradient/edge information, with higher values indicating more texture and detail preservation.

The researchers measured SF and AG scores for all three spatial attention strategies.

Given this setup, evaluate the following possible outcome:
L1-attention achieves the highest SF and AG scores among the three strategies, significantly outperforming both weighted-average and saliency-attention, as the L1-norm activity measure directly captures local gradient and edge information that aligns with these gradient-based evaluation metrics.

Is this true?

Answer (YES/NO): NO